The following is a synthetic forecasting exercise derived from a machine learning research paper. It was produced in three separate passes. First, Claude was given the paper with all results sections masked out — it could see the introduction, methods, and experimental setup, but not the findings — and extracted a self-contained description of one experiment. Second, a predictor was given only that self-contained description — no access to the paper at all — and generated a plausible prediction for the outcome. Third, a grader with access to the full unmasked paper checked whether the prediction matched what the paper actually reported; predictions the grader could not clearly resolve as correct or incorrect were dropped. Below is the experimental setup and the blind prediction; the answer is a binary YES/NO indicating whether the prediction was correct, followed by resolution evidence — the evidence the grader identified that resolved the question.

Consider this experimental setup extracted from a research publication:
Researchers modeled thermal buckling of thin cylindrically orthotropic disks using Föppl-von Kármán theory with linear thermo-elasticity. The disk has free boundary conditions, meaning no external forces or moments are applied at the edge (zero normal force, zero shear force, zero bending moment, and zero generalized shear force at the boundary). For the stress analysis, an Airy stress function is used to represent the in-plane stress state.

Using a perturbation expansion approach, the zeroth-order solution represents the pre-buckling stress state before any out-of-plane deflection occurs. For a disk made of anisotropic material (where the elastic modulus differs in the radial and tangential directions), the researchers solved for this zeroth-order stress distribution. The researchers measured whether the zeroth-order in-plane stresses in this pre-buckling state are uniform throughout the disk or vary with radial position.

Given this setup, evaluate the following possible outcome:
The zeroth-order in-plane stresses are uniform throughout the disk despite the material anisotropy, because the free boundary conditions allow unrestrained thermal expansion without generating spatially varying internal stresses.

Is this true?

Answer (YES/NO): NO